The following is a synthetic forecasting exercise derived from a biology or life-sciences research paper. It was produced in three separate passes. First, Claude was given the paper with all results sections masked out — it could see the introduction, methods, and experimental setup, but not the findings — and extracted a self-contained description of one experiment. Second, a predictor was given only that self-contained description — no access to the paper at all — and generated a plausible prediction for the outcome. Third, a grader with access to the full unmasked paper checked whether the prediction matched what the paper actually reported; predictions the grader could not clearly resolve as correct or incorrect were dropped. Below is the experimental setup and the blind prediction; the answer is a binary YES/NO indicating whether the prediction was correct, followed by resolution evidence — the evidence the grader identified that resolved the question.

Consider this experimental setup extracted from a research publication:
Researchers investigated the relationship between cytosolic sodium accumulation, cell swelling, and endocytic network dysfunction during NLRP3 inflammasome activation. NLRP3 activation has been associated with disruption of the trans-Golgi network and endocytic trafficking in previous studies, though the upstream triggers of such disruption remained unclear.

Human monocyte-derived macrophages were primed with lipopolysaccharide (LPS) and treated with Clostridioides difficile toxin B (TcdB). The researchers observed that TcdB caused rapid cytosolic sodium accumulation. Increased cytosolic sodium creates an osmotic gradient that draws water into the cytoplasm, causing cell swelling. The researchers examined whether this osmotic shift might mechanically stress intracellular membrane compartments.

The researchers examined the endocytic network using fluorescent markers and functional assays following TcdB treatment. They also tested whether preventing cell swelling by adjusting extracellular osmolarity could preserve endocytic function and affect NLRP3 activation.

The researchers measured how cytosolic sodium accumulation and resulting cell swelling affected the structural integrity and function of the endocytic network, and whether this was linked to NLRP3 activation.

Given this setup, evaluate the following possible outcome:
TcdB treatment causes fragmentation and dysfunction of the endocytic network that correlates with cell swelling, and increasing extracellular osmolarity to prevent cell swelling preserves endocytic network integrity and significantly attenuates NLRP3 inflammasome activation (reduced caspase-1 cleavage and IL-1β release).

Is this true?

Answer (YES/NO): NO